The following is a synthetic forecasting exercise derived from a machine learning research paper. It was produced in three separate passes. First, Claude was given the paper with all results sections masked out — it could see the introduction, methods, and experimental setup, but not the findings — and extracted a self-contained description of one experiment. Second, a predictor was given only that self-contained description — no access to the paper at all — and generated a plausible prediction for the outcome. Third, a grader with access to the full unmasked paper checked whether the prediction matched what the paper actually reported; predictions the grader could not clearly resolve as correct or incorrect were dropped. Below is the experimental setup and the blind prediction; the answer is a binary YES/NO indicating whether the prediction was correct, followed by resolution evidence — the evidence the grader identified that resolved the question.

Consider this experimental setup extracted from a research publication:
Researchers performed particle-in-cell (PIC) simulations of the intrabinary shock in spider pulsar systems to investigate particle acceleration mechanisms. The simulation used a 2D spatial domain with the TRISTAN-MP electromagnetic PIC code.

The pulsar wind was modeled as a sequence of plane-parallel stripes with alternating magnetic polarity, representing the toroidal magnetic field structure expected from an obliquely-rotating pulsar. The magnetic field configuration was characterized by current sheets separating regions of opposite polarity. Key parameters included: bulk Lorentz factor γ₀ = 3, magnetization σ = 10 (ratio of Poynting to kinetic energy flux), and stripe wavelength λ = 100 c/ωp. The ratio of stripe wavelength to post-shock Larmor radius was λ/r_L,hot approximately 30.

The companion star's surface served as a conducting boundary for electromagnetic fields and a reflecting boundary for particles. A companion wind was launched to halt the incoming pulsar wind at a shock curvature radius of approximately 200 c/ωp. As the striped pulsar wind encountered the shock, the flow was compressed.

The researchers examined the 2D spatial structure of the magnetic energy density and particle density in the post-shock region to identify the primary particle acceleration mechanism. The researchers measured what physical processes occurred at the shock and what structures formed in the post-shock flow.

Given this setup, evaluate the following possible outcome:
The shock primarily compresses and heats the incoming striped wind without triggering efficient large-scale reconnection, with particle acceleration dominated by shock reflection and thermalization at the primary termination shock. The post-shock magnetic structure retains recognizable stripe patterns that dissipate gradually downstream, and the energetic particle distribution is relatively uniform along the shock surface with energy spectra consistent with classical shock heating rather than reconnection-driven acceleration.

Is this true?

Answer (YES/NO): NO